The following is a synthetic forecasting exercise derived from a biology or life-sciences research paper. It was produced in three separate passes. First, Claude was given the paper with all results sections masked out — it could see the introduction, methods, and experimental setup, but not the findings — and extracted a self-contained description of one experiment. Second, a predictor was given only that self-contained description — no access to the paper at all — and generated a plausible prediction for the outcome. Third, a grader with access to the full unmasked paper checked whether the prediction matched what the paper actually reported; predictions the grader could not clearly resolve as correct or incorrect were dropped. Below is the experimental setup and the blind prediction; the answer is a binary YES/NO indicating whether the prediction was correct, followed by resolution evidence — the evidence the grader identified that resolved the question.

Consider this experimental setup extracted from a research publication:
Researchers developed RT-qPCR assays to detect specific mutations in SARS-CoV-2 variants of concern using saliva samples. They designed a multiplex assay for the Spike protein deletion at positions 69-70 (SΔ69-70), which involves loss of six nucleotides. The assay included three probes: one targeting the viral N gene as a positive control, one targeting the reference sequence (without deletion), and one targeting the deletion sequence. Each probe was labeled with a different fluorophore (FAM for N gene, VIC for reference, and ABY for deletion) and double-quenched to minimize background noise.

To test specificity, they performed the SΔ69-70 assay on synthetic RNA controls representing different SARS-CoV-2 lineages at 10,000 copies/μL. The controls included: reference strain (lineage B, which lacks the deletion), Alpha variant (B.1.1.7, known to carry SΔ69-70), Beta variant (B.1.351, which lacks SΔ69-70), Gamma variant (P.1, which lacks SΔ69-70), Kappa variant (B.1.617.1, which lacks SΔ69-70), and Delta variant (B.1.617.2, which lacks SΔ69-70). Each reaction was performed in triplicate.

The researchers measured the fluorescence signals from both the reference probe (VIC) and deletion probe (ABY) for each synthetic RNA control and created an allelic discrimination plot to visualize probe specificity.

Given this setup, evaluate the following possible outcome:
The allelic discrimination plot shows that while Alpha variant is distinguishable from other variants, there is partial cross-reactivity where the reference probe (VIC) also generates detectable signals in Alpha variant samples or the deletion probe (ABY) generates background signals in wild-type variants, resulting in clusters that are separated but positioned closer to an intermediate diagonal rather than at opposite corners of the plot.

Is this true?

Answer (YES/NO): NO